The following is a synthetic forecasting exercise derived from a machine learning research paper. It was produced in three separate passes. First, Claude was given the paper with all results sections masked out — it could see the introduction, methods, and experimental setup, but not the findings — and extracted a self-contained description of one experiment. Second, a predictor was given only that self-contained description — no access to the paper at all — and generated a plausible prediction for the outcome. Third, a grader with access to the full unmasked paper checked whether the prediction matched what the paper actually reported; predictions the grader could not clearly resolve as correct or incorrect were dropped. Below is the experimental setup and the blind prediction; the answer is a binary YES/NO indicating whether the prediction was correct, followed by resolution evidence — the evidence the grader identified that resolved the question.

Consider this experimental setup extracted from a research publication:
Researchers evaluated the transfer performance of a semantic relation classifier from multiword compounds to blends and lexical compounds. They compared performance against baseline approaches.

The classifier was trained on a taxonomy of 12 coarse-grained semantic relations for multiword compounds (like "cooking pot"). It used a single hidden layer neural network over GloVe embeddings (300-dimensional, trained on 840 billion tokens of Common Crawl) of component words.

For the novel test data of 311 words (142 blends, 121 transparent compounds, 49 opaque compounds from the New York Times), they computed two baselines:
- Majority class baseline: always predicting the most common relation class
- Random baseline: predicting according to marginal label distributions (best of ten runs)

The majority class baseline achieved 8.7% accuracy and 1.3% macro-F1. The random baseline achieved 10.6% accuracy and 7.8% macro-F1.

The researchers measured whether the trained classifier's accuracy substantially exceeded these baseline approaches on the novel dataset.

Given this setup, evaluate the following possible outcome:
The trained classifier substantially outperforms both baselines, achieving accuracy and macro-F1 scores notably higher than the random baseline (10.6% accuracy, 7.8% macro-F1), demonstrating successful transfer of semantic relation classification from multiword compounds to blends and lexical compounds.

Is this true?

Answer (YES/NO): NO